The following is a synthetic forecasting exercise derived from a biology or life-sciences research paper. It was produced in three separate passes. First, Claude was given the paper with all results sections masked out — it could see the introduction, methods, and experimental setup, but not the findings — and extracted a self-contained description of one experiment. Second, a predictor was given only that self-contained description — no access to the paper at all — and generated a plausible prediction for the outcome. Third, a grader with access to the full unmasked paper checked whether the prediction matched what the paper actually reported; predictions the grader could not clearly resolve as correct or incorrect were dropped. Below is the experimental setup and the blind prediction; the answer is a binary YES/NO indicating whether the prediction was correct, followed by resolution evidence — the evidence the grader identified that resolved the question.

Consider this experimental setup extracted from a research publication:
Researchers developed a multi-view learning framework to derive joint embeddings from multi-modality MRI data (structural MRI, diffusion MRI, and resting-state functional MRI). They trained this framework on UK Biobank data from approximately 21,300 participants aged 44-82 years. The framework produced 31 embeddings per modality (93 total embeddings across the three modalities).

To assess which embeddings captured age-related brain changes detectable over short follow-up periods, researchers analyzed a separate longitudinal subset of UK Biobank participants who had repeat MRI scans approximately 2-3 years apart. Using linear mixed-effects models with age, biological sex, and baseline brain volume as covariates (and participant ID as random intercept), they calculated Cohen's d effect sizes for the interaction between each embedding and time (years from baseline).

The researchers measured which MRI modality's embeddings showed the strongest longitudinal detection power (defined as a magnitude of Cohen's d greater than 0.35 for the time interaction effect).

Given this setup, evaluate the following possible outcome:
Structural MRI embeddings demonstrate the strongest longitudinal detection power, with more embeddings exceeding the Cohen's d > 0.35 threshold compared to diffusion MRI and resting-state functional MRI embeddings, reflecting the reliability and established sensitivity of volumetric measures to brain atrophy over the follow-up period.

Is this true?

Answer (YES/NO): NO